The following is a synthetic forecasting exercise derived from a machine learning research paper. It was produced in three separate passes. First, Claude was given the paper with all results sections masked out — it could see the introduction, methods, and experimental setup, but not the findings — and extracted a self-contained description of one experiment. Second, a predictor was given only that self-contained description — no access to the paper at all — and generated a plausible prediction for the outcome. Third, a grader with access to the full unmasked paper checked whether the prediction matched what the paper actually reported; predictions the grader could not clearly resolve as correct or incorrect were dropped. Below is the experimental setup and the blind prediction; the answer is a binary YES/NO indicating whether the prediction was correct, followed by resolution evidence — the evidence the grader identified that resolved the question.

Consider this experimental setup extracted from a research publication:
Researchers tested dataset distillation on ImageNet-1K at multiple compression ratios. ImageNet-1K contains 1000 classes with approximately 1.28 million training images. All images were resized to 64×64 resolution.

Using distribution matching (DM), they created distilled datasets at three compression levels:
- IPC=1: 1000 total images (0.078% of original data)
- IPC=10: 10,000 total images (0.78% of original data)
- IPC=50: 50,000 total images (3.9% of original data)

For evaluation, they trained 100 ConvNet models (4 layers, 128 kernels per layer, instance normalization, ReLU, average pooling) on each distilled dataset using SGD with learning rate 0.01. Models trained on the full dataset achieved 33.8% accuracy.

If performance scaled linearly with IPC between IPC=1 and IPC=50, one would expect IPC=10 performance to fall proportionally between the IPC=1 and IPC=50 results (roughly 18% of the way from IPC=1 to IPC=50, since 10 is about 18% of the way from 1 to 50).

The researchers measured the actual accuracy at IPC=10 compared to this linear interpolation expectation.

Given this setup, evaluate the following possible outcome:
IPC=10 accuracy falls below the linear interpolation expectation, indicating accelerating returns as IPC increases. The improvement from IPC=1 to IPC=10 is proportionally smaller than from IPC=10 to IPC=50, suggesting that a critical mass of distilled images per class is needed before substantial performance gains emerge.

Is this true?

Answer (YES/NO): NO